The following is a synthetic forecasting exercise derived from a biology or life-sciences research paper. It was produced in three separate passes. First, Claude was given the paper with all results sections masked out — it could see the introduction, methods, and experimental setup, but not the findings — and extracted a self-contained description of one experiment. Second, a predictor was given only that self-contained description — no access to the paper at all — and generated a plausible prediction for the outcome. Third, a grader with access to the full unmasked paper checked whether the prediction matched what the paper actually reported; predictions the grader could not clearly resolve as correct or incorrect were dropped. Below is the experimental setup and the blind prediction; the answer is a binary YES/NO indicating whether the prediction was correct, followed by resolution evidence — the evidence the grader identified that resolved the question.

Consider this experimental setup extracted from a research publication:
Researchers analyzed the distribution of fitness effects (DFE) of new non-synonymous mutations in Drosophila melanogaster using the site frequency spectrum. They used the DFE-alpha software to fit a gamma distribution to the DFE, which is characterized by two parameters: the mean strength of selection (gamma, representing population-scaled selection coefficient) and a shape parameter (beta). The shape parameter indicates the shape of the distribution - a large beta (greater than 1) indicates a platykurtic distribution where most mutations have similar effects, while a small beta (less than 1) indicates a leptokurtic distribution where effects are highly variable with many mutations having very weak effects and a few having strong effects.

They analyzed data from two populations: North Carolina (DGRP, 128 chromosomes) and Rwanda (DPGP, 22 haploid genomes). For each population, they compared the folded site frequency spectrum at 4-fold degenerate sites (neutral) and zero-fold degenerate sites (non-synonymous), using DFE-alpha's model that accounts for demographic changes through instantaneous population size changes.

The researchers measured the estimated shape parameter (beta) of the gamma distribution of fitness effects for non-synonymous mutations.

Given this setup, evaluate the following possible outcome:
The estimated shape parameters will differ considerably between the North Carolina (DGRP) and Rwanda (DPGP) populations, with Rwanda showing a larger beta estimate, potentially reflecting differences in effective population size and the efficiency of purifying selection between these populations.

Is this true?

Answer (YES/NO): NO